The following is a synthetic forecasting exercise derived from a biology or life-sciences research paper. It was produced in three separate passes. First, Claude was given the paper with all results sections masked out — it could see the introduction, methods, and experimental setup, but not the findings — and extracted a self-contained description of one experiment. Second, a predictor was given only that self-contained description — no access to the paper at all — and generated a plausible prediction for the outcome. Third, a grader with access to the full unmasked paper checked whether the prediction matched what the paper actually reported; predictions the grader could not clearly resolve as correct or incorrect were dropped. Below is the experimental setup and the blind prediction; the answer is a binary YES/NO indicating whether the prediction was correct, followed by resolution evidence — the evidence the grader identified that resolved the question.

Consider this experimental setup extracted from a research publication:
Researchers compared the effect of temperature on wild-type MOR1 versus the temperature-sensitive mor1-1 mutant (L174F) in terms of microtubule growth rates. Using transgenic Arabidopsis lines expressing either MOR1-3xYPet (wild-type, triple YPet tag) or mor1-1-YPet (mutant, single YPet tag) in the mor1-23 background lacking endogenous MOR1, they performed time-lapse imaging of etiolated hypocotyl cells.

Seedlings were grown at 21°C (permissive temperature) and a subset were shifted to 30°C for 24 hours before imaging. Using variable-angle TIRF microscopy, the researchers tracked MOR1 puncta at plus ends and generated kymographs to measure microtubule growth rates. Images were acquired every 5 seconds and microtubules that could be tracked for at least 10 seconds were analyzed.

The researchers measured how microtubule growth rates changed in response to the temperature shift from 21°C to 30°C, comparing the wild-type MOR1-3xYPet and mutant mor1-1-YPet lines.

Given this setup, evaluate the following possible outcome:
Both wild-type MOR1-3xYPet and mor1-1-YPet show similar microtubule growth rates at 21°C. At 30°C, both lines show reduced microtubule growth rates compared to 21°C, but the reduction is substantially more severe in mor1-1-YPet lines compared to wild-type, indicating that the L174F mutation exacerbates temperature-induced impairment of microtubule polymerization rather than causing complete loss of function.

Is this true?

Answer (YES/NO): NO